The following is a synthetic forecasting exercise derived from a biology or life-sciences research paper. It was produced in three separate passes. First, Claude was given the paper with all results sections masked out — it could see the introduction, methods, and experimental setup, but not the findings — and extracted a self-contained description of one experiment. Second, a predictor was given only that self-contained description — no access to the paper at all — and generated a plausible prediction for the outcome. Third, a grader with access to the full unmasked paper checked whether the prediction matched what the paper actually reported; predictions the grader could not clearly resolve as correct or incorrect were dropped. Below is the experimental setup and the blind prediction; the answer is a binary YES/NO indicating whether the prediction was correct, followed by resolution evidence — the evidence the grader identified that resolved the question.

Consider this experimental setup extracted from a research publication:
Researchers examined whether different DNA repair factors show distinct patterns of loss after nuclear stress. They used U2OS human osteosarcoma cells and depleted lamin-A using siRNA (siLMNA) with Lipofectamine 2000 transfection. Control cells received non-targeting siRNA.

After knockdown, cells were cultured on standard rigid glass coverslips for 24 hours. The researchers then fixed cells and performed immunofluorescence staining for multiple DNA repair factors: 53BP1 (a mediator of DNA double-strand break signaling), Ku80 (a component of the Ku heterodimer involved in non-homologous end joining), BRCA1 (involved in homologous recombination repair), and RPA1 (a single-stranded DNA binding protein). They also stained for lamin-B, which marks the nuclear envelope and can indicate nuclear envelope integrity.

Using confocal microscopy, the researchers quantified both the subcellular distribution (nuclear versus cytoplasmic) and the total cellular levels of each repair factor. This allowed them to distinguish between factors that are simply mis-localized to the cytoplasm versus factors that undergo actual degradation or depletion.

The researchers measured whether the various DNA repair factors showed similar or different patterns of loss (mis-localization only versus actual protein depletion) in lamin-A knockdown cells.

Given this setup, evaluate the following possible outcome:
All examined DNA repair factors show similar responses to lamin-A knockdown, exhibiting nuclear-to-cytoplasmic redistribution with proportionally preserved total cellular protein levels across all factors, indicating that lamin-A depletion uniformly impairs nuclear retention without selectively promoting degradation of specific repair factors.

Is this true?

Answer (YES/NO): NO